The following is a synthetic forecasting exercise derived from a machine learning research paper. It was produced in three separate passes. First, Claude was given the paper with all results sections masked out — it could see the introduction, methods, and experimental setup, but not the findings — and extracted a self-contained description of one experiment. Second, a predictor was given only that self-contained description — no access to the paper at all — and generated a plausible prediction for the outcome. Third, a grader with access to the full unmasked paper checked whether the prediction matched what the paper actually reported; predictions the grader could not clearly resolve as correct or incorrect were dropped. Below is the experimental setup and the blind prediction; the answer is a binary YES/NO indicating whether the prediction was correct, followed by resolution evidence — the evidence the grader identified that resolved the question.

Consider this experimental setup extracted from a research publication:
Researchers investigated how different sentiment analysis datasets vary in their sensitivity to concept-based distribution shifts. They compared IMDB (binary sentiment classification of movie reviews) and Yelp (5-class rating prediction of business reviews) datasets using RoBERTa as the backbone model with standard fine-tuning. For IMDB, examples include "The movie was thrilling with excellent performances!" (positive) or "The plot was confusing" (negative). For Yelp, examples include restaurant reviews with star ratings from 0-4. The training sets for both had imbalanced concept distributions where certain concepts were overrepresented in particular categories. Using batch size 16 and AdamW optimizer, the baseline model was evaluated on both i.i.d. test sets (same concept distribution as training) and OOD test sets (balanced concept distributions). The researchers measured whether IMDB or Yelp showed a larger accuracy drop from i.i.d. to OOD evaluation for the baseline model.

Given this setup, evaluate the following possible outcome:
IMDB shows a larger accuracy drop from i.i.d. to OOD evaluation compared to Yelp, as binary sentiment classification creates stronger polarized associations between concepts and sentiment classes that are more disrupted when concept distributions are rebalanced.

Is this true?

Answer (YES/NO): YES